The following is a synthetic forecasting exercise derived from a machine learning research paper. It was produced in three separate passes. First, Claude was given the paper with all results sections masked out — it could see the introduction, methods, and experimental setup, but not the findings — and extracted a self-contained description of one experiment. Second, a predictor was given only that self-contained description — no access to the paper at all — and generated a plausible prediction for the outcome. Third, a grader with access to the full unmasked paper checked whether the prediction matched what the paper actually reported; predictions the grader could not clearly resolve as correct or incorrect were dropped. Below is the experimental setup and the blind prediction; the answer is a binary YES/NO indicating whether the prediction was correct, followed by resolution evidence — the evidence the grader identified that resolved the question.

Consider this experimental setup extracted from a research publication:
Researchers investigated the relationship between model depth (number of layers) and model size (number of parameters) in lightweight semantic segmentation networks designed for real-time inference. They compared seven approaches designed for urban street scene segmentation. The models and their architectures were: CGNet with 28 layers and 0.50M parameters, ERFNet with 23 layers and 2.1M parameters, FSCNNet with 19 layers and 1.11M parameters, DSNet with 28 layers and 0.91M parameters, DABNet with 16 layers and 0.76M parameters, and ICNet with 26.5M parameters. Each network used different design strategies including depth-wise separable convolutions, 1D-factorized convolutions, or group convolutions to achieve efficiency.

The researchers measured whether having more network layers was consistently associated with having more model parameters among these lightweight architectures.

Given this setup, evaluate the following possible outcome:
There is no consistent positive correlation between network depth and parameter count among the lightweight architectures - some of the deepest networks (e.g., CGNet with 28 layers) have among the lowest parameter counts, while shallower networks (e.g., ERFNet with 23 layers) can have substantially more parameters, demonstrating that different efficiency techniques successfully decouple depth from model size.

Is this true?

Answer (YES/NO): YES